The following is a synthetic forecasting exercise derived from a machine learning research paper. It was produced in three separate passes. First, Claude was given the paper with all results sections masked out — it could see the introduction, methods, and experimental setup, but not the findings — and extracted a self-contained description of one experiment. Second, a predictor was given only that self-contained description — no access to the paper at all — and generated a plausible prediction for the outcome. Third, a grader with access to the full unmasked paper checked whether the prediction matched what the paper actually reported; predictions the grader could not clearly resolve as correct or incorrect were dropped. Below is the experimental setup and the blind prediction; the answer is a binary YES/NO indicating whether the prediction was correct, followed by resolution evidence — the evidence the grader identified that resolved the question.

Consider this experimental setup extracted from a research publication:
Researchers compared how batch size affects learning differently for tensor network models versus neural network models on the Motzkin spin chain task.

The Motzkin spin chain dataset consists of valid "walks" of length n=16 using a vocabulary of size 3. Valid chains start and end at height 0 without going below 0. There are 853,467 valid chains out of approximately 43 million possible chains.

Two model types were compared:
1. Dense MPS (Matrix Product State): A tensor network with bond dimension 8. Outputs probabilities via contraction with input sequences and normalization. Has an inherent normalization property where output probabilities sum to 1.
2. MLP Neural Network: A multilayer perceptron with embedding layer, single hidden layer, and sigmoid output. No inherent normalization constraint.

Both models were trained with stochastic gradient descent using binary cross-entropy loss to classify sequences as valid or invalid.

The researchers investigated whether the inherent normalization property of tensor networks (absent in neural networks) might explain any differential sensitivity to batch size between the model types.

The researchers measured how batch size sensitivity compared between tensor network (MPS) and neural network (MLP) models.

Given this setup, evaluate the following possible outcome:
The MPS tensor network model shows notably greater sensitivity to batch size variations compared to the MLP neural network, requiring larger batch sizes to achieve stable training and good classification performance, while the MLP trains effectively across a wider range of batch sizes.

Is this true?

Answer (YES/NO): NO